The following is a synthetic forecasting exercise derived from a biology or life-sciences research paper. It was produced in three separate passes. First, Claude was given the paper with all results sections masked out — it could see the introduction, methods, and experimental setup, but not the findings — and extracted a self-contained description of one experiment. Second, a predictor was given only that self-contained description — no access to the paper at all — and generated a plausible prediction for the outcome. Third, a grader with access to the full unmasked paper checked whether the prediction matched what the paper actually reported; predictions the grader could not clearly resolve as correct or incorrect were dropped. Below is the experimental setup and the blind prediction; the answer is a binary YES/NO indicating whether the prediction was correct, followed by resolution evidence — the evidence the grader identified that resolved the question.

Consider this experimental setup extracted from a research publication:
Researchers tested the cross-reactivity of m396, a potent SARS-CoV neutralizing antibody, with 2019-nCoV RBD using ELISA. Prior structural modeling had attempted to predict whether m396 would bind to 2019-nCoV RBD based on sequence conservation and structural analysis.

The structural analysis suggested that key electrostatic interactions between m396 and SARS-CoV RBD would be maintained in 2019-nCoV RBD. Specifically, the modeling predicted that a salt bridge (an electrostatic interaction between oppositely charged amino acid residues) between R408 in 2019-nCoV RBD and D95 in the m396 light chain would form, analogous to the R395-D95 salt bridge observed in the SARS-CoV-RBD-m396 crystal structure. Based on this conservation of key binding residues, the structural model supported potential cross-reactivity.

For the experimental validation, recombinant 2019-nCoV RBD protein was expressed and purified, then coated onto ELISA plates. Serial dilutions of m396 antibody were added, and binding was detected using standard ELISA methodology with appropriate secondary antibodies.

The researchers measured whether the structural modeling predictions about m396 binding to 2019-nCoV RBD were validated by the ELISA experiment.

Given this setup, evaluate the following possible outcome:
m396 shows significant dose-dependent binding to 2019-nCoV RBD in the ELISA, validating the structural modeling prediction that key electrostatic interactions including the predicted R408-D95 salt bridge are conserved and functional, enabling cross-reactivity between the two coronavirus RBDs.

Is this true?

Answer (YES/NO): NO